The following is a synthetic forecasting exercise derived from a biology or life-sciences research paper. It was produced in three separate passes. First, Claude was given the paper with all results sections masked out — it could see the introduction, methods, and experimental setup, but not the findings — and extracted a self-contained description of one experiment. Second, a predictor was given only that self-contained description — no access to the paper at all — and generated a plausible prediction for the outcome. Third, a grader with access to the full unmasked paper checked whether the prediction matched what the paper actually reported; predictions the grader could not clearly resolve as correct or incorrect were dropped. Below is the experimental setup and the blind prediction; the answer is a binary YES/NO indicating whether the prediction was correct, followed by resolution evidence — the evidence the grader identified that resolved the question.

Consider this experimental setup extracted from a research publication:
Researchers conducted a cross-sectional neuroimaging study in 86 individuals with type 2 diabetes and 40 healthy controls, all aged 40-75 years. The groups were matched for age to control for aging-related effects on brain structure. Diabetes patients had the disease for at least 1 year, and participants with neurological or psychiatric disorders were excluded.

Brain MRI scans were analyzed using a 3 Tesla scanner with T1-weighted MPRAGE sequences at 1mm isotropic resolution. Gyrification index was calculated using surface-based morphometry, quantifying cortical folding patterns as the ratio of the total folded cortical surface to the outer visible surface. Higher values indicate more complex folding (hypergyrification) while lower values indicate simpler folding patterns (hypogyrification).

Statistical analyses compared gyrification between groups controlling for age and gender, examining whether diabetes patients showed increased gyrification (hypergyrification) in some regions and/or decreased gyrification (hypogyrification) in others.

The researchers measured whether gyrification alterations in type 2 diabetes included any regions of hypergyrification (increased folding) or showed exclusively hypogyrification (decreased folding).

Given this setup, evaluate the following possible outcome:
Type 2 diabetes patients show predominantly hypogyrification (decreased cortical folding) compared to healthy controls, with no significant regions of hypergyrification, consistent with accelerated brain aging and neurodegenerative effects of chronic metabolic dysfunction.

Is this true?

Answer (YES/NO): NO